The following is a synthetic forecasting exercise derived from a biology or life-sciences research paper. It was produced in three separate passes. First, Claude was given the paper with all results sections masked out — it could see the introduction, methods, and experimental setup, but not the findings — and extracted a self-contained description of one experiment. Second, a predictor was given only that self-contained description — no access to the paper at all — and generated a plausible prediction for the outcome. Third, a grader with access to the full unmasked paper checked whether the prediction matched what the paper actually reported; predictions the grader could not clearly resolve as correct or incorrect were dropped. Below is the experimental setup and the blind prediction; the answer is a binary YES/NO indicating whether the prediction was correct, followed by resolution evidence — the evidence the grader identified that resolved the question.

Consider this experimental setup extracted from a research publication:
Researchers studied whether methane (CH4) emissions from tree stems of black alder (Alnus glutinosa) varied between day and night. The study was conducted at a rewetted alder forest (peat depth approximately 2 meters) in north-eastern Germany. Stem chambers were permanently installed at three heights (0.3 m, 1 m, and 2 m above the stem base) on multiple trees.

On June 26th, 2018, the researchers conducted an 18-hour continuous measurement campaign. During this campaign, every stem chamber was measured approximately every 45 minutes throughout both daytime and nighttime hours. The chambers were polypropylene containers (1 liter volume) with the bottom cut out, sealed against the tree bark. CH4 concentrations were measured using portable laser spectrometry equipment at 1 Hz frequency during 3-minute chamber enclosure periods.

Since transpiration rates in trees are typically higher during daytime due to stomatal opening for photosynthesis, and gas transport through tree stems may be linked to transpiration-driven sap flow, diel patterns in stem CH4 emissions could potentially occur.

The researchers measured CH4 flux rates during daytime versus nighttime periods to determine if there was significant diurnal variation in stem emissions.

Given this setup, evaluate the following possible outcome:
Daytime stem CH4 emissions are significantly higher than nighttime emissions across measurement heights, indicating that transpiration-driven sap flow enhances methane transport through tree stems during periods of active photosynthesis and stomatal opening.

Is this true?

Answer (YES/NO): NO